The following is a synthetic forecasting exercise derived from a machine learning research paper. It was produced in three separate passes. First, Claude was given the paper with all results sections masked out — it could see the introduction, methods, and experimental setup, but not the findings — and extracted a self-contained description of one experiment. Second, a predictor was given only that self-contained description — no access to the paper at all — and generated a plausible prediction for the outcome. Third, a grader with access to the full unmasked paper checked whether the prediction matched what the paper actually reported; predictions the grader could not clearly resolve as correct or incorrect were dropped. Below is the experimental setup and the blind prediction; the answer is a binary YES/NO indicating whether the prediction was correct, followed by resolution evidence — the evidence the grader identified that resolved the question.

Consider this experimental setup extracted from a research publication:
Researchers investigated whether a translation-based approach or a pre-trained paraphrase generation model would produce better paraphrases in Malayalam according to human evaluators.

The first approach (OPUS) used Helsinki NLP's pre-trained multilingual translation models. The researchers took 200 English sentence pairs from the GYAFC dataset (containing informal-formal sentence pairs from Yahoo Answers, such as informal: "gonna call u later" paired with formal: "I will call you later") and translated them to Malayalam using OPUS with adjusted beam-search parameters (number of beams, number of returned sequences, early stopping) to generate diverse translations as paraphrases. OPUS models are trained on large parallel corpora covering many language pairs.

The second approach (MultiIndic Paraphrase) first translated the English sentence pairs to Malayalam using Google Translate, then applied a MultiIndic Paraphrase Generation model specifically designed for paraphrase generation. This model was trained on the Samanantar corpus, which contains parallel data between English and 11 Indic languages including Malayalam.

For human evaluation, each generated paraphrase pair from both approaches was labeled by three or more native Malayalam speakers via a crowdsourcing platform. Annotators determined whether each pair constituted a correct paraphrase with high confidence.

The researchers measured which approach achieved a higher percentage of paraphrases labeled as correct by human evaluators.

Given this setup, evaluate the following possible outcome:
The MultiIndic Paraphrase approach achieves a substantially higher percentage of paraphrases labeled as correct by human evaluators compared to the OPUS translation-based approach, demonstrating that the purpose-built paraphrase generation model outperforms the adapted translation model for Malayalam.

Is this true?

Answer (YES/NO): YES